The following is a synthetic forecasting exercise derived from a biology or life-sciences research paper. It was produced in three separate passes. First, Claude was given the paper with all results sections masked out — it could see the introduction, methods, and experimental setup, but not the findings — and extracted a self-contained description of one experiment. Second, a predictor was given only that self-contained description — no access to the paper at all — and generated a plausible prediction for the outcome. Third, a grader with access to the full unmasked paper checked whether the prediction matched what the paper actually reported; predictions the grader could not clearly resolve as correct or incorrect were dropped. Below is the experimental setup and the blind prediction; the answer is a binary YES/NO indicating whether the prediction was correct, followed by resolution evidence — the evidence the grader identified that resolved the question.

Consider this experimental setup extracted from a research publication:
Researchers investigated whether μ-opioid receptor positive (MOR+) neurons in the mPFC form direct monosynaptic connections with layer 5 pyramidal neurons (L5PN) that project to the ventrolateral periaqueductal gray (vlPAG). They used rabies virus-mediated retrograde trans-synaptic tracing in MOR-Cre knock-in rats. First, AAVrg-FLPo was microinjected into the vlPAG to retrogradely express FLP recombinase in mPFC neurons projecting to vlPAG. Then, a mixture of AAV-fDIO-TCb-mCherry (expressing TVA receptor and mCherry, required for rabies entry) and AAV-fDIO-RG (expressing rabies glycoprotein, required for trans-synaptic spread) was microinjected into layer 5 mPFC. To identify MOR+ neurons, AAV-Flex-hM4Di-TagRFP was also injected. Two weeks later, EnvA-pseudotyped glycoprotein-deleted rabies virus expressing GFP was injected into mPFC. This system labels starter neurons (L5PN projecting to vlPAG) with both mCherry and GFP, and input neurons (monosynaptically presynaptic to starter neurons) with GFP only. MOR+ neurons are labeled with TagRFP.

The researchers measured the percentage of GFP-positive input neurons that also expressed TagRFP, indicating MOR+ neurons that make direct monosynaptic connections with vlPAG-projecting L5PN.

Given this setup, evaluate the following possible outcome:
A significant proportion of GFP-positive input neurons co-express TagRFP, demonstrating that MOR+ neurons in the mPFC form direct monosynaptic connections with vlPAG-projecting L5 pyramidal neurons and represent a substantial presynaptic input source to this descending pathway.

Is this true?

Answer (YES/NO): NO